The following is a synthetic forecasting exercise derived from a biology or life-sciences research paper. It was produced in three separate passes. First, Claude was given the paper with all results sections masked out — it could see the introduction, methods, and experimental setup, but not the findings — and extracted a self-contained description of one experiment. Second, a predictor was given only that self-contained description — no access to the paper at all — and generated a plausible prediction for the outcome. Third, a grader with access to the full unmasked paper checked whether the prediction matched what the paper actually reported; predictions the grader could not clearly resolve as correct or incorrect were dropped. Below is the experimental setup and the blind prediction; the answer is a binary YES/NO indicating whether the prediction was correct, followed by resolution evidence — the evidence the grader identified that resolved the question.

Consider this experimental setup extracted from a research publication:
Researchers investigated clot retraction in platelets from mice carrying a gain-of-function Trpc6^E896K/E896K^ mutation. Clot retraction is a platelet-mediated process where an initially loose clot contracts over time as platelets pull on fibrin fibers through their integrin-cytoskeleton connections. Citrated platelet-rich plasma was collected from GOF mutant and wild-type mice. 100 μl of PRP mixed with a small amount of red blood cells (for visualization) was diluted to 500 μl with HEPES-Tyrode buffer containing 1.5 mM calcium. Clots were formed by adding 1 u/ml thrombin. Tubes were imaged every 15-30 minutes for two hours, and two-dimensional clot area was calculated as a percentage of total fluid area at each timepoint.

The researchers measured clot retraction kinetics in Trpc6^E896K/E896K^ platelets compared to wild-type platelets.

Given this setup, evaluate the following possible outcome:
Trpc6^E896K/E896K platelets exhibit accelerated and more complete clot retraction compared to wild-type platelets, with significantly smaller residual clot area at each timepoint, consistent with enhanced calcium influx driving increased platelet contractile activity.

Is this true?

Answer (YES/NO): NO